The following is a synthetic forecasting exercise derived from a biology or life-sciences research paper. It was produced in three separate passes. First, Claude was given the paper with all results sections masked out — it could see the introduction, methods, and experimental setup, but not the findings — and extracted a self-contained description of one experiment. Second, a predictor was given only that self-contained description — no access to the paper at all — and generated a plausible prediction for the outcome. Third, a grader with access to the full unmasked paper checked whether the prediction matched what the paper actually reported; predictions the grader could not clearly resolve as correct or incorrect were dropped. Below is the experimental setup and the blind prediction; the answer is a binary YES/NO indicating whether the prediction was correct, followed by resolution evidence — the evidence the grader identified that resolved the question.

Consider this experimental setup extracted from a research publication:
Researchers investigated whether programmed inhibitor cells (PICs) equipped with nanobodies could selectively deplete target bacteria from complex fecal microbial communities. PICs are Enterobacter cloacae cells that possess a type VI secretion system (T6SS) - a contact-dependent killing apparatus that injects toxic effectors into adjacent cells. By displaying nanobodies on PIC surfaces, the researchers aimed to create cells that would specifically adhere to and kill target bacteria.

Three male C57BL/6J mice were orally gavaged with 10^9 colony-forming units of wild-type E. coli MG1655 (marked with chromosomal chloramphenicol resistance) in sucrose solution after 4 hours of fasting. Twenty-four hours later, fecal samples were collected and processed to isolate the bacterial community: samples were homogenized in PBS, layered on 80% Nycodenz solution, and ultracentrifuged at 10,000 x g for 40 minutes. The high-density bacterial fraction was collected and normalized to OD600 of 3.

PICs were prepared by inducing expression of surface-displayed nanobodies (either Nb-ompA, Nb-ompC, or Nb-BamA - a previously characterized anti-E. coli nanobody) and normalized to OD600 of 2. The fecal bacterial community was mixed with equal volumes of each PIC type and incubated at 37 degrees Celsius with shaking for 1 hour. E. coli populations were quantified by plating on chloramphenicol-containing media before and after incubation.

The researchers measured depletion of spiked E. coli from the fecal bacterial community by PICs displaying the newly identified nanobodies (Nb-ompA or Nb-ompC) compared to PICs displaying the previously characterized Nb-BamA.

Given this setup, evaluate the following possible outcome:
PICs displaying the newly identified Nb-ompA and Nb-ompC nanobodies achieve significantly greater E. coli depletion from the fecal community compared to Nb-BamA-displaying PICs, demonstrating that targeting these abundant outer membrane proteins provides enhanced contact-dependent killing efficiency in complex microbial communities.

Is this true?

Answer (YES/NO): YES